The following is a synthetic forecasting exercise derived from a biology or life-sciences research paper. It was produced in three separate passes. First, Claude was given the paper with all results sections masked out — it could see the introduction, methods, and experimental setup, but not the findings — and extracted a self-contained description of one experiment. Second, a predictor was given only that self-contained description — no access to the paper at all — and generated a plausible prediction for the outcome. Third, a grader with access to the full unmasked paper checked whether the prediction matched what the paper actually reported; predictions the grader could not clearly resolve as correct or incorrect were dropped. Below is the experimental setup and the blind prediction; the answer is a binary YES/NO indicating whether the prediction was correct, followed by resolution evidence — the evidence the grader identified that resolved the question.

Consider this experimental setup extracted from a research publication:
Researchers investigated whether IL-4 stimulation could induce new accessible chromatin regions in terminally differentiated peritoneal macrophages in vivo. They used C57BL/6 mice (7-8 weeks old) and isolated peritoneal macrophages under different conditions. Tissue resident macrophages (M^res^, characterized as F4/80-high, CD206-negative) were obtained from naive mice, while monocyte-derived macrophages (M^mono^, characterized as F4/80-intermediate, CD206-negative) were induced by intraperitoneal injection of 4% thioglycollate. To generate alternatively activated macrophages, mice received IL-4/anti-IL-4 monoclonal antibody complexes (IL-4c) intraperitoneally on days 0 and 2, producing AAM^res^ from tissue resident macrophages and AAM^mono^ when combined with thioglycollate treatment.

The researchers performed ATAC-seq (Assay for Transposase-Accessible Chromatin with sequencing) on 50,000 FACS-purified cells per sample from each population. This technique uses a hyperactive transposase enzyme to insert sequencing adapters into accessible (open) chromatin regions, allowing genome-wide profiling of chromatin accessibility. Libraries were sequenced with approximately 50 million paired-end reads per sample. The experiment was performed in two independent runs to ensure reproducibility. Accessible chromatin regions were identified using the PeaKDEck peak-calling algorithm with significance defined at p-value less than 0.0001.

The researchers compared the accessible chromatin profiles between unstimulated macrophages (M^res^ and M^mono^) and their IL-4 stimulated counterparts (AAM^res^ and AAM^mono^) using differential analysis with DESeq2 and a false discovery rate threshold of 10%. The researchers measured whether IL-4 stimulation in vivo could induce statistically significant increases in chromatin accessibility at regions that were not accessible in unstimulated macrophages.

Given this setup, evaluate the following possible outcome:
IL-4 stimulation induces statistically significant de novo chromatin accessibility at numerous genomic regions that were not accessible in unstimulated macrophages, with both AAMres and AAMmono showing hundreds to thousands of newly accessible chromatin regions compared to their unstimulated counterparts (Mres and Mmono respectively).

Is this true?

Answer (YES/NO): YES